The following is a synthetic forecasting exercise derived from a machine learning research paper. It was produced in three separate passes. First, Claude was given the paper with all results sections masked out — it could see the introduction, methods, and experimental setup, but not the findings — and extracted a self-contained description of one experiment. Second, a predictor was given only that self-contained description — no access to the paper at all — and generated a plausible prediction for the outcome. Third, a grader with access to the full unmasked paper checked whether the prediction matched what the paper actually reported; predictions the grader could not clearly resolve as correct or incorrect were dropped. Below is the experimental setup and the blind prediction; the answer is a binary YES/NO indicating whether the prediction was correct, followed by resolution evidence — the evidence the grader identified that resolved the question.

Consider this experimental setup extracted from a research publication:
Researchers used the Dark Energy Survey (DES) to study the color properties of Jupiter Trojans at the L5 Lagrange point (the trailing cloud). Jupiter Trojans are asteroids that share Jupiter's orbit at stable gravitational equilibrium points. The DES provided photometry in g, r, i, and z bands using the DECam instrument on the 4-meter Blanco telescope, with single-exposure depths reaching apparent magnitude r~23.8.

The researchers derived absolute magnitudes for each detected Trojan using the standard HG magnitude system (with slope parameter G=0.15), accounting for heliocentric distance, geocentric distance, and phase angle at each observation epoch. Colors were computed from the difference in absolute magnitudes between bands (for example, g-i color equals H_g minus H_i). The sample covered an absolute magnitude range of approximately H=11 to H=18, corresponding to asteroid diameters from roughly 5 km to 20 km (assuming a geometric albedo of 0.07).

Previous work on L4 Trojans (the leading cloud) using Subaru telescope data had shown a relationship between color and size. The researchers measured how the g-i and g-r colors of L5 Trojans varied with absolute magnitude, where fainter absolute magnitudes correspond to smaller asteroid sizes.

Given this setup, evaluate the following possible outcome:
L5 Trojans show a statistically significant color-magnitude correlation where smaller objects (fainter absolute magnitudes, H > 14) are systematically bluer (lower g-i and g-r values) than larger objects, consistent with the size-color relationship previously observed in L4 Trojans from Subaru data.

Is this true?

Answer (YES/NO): YES